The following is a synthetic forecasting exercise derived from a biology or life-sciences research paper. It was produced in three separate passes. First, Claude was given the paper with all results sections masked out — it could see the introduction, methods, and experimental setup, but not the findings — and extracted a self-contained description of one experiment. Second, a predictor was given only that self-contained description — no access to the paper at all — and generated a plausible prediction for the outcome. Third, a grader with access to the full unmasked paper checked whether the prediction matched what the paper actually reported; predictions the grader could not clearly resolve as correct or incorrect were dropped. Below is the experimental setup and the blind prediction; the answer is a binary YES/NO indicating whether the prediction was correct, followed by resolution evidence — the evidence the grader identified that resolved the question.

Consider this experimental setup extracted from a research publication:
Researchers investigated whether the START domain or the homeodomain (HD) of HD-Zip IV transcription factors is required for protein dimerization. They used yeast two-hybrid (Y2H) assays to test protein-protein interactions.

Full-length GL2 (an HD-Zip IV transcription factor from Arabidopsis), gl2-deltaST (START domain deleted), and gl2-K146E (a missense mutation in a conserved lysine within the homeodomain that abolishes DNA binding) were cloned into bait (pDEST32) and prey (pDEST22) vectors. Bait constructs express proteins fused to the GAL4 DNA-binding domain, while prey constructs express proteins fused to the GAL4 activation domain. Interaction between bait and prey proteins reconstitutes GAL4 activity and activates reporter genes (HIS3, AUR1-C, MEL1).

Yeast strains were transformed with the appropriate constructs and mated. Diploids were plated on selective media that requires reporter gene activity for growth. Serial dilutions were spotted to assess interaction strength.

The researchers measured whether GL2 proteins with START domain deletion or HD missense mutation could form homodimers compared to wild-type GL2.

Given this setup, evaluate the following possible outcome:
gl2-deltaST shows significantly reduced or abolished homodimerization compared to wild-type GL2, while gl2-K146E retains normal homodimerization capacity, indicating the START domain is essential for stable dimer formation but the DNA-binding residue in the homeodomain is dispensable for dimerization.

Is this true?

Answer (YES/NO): YES